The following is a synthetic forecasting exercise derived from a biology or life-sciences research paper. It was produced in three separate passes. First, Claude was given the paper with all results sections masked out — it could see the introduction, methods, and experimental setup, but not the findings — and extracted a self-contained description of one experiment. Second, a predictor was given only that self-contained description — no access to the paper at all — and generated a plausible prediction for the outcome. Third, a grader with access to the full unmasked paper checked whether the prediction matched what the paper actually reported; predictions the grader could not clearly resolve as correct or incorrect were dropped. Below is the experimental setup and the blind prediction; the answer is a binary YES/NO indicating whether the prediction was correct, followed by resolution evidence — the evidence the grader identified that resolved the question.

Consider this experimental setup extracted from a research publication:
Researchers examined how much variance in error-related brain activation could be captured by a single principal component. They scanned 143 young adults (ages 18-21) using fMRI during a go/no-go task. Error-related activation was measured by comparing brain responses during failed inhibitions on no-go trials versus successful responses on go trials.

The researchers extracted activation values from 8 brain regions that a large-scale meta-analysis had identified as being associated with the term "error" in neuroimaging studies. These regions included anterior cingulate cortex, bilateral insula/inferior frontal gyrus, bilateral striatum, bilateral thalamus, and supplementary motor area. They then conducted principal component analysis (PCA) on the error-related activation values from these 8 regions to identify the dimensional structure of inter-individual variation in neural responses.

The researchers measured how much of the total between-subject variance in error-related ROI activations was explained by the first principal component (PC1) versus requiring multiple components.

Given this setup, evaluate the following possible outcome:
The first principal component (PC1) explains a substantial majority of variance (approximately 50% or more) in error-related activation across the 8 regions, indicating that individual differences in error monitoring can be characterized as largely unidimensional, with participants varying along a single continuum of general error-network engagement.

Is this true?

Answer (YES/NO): YES